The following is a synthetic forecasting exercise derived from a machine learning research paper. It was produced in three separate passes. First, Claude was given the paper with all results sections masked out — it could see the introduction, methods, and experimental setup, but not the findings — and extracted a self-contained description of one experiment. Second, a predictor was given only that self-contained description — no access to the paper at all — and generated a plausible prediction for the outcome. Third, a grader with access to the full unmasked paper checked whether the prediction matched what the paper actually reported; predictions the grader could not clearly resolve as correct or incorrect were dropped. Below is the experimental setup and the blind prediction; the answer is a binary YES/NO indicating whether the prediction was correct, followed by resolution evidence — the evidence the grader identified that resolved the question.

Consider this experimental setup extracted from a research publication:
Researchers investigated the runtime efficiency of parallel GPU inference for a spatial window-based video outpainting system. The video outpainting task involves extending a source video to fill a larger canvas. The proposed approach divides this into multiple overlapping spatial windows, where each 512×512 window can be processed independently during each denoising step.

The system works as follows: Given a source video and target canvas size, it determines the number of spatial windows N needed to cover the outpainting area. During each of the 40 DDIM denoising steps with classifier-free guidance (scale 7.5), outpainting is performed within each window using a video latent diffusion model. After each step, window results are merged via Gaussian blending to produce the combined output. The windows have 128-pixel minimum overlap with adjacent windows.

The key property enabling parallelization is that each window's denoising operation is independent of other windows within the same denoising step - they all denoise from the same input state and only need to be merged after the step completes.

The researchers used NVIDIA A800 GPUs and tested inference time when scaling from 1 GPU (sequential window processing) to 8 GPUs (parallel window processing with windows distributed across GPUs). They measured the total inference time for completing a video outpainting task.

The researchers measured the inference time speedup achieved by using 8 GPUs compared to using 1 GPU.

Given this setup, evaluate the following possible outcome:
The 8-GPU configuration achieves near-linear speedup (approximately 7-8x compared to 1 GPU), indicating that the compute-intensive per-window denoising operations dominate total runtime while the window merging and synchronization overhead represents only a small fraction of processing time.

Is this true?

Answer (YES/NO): NO